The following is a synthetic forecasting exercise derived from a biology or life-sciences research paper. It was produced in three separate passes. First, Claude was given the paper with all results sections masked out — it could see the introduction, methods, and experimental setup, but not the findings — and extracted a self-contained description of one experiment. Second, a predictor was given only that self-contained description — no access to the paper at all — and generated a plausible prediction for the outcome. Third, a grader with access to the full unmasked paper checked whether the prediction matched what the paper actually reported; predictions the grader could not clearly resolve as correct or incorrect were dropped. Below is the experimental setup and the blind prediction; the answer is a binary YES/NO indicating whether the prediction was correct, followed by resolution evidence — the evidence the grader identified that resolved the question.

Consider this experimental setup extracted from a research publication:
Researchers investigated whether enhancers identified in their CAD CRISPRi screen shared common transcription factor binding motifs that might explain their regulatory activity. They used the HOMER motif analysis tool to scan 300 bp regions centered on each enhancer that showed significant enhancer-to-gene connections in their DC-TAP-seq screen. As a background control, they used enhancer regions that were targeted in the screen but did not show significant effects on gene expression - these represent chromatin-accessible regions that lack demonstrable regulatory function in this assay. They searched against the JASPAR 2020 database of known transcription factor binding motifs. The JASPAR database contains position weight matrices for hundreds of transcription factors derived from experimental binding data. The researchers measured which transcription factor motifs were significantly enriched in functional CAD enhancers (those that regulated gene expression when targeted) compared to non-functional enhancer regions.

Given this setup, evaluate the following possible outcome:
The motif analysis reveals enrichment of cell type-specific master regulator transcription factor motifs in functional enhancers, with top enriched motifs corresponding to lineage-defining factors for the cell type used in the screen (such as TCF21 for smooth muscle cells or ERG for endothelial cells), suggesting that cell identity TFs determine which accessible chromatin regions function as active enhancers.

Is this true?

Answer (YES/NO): NO